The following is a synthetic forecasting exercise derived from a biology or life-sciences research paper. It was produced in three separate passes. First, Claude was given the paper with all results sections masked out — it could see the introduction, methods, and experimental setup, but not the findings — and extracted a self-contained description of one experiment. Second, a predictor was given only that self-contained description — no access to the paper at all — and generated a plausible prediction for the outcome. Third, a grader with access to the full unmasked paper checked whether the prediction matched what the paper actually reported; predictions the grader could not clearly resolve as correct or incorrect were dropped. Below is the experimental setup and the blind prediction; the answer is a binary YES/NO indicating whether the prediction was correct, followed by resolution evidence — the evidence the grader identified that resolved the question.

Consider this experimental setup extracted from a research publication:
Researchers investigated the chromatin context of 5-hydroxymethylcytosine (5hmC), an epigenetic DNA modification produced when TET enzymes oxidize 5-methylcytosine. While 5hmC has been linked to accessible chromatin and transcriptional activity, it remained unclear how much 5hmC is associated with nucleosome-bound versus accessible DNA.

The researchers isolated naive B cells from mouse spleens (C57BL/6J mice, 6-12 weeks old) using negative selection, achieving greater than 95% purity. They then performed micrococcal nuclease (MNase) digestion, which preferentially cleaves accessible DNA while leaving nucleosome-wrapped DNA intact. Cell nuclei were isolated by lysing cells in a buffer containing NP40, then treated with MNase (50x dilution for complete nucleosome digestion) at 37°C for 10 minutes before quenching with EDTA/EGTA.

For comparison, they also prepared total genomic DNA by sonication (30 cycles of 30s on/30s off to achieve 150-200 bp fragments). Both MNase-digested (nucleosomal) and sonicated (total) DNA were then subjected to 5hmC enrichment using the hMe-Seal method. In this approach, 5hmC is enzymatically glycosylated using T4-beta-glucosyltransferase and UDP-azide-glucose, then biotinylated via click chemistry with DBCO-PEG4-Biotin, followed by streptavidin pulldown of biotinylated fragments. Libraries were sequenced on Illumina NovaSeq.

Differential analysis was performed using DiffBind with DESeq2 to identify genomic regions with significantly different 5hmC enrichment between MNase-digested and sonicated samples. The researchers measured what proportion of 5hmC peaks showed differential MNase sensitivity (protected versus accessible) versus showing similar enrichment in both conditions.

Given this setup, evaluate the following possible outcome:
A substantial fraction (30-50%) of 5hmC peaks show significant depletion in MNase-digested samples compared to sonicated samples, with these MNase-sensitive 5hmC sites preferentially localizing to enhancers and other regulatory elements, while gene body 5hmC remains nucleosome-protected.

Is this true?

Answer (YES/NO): NO